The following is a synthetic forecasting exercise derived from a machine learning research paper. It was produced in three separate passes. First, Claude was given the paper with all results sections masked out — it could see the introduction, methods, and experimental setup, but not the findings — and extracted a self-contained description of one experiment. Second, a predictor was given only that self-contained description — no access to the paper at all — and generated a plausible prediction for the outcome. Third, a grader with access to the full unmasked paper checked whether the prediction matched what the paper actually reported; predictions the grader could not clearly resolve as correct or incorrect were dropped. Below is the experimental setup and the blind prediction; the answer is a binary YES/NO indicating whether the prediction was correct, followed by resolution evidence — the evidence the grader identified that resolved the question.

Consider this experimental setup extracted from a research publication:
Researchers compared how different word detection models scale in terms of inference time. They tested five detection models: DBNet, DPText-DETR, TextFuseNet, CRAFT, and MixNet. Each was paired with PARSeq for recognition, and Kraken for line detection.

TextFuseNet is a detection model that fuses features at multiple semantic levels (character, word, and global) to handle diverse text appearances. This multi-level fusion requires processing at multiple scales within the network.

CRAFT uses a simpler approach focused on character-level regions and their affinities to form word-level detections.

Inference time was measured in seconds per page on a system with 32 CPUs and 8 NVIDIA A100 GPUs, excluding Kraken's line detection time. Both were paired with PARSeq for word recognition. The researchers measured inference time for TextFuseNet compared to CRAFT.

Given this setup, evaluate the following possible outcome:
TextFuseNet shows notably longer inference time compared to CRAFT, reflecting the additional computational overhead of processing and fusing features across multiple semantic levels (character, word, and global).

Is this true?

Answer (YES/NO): YES